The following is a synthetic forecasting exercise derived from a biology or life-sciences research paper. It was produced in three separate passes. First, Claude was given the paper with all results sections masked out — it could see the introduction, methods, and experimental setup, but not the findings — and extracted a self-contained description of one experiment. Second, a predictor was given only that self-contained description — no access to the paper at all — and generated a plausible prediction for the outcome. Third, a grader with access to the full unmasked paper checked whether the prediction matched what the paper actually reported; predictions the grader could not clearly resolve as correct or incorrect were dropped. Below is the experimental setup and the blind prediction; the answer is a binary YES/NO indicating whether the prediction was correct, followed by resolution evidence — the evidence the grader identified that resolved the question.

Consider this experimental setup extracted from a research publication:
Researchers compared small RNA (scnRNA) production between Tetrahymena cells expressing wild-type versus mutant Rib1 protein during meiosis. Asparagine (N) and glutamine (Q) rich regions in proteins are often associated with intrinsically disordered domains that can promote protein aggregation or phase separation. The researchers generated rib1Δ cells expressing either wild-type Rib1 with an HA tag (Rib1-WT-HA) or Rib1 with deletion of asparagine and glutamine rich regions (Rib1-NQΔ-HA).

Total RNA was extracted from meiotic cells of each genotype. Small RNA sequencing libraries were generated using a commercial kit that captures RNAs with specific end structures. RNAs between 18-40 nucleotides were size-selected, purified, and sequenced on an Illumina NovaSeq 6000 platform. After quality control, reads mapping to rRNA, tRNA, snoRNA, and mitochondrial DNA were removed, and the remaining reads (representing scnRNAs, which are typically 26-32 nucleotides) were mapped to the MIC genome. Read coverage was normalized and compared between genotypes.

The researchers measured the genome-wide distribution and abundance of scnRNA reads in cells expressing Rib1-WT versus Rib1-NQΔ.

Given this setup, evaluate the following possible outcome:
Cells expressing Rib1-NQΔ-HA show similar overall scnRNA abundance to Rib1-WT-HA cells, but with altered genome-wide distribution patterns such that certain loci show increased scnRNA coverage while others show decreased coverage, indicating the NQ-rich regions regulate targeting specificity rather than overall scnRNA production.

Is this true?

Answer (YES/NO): NO